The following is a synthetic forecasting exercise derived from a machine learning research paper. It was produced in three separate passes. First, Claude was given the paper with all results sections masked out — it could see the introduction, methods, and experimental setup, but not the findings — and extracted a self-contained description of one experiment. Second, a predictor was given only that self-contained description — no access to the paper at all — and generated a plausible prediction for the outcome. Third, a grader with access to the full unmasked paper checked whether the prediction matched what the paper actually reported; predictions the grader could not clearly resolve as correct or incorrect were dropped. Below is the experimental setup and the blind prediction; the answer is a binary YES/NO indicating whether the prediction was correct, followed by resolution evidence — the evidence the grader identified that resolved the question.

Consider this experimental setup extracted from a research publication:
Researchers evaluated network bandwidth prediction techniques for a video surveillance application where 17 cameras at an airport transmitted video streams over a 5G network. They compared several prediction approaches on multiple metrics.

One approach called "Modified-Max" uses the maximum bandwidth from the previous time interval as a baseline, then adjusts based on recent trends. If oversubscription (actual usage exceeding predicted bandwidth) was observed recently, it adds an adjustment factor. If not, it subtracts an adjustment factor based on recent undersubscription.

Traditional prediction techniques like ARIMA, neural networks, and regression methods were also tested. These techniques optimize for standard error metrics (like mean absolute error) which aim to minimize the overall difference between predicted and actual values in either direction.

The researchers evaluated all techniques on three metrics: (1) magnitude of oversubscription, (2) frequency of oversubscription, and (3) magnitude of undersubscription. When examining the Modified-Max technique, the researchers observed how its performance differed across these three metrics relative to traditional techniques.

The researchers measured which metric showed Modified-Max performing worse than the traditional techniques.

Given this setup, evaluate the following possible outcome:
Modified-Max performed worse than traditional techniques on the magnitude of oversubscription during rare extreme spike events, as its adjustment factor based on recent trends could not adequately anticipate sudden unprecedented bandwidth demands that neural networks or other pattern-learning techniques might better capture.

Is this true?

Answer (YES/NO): NO